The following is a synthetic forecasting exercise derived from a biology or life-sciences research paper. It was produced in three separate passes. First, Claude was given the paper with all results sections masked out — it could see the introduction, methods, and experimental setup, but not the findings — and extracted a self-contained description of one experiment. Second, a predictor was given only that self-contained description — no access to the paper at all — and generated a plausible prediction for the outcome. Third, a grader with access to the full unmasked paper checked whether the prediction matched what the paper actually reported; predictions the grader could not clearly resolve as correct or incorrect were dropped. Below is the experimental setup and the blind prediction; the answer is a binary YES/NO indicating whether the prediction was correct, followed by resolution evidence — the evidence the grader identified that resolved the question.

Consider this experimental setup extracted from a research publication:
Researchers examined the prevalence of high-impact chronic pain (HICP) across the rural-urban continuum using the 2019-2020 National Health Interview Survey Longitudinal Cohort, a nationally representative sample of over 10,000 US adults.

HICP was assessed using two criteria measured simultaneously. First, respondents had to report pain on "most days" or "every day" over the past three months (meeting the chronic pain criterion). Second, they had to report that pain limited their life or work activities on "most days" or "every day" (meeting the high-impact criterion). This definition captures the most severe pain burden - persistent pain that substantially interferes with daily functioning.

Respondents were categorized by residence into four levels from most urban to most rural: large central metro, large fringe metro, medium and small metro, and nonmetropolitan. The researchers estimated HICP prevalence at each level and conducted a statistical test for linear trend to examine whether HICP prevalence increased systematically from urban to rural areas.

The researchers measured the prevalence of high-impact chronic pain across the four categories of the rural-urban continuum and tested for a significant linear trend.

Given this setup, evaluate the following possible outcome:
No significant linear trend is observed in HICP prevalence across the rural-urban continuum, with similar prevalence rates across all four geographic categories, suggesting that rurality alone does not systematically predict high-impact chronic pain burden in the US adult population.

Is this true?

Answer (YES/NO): NO